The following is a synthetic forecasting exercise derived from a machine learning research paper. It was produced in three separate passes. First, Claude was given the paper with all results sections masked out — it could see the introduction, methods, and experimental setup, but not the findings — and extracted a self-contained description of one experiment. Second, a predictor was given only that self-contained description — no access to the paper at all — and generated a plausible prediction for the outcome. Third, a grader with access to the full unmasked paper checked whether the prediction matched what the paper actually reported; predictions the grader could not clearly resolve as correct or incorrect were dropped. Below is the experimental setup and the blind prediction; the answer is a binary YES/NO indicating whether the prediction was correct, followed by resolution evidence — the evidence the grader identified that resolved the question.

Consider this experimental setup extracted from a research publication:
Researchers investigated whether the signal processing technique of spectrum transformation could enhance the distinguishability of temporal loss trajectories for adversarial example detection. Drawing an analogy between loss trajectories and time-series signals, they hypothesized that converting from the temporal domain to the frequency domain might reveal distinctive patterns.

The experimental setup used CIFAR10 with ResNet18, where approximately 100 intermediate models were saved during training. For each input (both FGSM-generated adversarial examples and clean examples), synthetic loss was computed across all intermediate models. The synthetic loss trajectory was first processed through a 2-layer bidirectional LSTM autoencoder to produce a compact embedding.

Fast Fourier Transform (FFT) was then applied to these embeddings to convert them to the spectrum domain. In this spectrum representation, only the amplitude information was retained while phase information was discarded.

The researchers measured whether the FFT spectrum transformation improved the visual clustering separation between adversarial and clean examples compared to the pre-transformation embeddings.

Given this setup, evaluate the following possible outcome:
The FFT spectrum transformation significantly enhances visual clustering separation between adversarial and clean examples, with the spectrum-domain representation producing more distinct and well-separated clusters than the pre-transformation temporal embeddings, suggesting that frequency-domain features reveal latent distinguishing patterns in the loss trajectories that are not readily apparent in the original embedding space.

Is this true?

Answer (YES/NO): YES